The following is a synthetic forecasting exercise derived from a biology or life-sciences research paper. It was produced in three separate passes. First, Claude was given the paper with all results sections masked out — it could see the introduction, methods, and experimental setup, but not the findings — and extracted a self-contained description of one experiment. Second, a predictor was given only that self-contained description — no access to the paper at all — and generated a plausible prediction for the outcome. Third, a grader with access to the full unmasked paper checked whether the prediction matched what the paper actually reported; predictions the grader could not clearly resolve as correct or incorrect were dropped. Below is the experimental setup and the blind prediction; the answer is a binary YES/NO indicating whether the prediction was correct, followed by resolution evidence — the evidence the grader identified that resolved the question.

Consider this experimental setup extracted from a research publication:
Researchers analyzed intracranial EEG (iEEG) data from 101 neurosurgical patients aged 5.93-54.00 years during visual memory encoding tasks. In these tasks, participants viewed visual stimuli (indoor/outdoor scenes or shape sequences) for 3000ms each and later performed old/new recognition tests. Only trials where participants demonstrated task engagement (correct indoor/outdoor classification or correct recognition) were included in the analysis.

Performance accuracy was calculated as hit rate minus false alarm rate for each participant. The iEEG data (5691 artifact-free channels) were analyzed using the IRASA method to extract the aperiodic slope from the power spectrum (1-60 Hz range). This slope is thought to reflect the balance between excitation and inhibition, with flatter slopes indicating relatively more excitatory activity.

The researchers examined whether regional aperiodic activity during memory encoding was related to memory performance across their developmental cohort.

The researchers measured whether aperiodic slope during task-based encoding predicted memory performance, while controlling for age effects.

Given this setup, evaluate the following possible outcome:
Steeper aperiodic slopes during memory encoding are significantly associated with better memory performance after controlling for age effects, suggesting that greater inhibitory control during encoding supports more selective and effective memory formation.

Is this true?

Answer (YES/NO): NO